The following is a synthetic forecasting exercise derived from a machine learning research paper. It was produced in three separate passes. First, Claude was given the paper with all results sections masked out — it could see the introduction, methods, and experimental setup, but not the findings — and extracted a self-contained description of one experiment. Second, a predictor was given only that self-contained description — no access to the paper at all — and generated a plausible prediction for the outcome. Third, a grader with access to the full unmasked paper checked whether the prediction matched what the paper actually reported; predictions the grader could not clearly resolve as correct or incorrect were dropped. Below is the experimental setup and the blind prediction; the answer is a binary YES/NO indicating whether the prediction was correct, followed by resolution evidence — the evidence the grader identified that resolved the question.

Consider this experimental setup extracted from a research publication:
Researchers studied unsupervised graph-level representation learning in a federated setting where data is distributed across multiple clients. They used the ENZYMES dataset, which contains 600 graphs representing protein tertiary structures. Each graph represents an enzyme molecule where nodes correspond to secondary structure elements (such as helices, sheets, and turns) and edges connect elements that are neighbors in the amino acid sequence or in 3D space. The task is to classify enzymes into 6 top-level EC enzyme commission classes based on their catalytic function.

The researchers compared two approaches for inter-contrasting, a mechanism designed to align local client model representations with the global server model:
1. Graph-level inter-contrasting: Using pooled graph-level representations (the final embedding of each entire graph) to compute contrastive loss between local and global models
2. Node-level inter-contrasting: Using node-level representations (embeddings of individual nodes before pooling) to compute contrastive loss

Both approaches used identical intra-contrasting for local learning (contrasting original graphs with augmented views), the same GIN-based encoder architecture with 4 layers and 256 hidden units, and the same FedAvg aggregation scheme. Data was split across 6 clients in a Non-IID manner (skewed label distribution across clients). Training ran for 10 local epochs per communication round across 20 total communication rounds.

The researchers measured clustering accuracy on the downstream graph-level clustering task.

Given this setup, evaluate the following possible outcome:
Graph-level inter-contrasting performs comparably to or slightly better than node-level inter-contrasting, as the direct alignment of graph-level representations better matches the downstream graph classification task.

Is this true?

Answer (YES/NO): YES